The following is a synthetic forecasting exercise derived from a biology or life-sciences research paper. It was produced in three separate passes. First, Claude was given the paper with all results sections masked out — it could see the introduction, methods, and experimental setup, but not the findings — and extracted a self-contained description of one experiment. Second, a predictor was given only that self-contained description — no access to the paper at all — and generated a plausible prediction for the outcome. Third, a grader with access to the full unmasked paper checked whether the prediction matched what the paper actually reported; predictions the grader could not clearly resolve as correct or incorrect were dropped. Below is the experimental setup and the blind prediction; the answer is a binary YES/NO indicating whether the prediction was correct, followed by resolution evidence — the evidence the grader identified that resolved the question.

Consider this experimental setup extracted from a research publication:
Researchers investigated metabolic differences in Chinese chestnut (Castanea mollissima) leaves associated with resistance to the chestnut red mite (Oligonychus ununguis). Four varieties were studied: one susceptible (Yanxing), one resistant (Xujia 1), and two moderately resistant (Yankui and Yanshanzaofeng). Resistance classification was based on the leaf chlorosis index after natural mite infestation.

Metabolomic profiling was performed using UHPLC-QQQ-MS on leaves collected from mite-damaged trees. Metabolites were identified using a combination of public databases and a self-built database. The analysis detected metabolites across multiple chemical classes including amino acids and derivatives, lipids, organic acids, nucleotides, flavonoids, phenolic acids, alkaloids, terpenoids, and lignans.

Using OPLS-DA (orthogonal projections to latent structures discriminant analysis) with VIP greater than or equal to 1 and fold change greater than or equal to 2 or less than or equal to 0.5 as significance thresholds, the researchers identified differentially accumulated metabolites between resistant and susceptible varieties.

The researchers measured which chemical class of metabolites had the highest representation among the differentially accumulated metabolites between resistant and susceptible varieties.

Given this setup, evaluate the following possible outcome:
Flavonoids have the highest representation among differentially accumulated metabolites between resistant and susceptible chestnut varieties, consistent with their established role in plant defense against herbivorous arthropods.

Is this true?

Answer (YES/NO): YES